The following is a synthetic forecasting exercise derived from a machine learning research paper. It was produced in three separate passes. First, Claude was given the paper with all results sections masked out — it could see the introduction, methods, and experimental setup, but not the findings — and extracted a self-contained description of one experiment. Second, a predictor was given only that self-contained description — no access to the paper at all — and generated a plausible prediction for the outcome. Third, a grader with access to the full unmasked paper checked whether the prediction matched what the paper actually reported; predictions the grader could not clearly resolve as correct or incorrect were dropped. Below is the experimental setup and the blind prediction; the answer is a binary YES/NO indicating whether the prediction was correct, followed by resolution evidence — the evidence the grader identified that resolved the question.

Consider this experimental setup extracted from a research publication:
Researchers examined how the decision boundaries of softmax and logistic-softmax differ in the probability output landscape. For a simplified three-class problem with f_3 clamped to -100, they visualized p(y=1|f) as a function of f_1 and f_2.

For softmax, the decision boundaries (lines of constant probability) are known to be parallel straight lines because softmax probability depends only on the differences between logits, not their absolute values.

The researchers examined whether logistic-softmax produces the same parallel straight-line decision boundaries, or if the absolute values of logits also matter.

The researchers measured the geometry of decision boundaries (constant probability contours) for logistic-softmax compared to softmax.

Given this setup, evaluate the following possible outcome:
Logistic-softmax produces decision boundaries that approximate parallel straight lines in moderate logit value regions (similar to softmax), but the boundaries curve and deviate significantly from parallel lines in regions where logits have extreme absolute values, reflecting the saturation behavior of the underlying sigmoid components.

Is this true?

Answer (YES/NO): NO